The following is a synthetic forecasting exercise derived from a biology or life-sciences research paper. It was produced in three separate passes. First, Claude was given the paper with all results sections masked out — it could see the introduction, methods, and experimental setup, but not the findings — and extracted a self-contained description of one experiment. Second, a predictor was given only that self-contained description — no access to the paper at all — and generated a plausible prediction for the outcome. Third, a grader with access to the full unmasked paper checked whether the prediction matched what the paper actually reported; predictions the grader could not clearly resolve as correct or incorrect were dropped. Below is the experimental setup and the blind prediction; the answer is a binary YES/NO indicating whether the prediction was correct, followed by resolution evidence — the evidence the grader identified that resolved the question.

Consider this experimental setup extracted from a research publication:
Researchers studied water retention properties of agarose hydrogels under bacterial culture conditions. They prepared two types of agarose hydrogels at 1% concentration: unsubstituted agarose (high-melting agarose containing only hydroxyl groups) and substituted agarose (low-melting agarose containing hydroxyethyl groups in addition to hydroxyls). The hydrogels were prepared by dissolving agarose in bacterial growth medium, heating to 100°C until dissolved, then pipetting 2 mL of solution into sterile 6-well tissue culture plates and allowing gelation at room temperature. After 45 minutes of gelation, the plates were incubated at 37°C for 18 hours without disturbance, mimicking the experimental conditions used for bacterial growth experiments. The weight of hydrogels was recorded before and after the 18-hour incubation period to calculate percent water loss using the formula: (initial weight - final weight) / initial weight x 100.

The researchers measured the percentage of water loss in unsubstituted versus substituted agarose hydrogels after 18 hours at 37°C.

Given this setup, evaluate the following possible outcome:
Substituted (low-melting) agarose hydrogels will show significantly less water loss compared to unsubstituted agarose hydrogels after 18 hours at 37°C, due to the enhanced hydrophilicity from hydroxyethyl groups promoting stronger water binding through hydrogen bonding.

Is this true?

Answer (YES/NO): YES